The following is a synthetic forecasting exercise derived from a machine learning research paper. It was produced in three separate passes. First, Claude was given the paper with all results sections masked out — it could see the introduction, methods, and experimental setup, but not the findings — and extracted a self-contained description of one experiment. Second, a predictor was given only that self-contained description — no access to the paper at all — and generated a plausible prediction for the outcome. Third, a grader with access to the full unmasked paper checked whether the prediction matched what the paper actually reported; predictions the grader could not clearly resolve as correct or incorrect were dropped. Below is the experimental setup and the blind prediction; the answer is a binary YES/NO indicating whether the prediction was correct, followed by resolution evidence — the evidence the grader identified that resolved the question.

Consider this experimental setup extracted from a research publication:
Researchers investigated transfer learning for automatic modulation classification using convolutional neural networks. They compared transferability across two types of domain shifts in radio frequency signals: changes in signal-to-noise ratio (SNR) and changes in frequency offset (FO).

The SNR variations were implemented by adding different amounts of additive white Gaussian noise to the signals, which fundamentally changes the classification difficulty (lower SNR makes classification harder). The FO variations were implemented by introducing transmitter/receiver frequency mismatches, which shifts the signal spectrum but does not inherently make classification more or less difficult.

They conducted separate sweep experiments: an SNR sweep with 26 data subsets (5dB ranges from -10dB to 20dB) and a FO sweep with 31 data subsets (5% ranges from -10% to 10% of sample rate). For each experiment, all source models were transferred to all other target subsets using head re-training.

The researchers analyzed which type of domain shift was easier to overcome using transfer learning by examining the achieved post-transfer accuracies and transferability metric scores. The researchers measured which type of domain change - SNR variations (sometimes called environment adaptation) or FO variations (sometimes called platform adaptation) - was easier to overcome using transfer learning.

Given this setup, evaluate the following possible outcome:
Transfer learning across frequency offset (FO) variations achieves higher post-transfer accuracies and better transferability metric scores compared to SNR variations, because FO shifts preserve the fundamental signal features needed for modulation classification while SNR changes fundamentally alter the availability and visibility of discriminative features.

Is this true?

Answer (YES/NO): YES